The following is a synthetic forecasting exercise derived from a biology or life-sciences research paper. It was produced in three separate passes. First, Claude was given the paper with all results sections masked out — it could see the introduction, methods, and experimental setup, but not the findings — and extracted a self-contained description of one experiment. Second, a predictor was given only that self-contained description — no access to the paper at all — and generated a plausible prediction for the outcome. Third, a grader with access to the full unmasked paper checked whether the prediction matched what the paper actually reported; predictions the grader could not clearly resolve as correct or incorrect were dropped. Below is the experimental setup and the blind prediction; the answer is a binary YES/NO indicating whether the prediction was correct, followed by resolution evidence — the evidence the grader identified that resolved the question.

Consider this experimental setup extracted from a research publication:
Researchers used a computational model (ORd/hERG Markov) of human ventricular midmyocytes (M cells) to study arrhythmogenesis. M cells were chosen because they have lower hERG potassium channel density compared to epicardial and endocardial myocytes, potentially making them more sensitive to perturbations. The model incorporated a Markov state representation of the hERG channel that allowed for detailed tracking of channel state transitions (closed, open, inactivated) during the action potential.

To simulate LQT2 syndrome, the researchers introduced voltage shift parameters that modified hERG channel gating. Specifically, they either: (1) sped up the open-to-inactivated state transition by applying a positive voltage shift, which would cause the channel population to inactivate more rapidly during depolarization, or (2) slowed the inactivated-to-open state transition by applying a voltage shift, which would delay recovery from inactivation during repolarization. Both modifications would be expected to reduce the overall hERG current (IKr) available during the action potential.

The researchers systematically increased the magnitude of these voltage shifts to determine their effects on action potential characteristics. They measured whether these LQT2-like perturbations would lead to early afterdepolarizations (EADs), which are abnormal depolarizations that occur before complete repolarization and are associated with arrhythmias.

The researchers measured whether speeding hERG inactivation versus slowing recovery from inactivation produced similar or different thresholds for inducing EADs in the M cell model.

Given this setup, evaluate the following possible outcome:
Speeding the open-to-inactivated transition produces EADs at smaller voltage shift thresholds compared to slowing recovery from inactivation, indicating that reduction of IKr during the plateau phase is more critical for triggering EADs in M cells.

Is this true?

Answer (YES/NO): YES